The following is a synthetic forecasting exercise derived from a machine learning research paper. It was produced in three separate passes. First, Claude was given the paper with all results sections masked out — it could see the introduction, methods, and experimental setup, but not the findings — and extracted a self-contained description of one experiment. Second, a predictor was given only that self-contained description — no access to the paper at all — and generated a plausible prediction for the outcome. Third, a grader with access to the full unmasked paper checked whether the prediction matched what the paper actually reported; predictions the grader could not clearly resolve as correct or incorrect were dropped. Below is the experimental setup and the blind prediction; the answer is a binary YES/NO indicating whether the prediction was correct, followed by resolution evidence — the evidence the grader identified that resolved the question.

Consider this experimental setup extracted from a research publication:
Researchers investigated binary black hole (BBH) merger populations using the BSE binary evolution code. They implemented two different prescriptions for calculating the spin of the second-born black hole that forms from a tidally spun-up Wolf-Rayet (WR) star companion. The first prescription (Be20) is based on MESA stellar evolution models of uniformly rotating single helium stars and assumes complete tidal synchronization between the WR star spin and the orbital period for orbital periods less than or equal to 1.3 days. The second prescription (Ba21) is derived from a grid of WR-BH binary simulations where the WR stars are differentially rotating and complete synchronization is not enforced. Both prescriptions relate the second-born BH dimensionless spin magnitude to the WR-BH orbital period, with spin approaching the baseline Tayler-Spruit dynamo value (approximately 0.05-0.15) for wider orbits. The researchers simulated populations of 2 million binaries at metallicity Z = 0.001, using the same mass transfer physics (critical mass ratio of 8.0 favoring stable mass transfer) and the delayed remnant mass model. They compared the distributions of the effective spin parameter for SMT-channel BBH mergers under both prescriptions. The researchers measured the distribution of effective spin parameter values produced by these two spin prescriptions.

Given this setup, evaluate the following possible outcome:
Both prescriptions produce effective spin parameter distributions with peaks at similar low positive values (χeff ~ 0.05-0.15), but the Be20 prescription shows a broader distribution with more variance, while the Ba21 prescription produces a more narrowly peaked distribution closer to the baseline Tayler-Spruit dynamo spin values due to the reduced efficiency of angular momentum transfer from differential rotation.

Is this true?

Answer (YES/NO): NO